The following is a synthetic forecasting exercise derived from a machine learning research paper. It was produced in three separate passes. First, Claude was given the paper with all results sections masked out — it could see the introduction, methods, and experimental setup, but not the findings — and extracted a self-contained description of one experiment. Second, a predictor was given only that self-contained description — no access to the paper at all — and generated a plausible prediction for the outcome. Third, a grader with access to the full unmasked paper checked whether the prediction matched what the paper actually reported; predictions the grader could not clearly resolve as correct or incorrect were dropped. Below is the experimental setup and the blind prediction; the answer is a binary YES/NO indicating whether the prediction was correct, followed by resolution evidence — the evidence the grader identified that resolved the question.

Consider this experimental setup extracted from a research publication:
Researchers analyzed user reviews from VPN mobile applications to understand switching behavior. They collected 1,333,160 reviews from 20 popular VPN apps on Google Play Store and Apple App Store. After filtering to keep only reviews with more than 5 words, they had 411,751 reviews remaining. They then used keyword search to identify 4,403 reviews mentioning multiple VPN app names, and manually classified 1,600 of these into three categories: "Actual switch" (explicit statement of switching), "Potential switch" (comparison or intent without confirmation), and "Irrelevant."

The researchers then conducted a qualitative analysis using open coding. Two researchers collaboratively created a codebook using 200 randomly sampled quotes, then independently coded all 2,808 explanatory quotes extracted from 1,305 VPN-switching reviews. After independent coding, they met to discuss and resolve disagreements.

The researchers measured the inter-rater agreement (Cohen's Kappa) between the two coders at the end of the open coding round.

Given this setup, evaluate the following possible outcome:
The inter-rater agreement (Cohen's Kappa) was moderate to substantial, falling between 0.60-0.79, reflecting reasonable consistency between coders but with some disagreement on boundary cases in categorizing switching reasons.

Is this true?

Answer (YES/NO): NO